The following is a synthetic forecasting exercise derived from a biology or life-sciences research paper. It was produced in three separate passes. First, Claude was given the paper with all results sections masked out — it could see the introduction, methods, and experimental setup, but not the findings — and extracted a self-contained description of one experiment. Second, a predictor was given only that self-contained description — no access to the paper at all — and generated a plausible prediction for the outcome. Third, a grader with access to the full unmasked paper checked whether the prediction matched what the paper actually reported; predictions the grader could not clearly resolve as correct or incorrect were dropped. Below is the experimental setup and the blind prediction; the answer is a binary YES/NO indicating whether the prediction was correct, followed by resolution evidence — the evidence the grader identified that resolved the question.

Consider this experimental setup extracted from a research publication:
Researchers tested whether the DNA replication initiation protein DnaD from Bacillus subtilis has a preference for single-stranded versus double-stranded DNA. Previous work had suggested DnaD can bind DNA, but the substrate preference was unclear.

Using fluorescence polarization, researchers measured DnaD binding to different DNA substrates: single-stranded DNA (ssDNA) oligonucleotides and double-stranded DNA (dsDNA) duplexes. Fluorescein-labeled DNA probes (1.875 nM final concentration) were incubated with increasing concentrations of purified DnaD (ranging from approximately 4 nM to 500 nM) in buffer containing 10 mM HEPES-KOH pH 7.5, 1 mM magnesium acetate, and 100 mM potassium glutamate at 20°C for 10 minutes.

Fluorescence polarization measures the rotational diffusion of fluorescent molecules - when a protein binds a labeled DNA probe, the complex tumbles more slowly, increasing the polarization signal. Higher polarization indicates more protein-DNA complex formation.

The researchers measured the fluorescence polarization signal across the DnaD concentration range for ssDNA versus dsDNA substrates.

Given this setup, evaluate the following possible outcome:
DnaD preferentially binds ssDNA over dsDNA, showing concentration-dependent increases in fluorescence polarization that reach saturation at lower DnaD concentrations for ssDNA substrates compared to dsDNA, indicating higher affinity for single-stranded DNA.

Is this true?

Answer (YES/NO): YES